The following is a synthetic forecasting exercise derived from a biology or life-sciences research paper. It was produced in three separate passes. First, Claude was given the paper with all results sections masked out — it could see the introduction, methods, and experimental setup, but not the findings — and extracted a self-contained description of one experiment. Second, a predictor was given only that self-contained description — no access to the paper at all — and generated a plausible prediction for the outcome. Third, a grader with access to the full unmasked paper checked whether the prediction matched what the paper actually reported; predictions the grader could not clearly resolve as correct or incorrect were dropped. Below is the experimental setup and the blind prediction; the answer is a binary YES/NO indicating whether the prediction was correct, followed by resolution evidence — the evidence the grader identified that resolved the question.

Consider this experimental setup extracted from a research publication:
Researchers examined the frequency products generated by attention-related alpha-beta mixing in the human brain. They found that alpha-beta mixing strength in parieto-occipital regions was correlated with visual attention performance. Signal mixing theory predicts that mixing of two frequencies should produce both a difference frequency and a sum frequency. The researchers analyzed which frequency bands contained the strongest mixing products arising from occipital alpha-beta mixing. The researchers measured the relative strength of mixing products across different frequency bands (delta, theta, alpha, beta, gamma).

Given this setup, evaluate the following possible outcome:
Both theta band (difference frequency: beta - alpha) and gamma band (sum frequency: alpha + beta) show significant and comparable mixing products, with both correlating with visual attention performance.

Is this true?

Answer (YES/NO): NO